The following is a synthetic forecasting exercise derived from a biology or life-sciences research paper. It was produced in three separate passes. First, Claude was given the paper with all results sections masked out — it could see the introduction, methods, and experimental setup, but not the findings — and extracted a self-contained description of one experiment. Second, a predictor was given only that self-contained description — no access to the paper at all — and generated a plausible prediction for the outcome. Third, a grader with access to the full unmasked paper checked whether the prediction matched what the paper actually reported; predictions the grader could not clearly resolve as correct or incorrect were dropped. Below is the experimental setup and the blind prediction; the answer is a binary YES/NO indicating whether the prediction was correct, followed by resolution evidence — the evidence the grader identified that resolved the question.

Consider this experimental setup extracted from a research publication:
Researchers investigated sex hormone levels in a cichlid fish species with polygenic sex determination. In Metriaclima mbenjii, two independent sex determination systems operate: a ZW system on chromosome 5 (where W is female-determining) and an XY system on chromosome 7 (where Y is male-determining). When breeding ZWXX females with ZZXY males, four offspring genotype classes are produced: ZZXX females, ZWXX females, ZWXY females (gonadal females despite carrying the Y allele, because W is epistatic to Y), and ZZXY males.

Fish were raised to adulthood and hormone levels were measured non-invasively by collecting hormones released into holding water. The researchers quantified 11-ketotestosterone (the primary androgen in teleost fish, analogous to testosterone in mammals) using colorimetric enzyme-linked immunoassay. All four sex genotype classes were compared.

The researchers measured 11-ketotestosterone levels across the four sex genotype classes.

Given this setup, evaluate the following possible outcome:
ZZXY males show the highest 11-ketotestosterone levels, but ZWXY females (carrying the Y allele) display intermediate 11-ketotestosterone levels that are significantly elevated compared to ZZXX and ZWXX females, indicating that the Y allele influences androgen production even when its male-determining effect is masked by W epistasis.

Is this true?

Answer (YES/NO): NO